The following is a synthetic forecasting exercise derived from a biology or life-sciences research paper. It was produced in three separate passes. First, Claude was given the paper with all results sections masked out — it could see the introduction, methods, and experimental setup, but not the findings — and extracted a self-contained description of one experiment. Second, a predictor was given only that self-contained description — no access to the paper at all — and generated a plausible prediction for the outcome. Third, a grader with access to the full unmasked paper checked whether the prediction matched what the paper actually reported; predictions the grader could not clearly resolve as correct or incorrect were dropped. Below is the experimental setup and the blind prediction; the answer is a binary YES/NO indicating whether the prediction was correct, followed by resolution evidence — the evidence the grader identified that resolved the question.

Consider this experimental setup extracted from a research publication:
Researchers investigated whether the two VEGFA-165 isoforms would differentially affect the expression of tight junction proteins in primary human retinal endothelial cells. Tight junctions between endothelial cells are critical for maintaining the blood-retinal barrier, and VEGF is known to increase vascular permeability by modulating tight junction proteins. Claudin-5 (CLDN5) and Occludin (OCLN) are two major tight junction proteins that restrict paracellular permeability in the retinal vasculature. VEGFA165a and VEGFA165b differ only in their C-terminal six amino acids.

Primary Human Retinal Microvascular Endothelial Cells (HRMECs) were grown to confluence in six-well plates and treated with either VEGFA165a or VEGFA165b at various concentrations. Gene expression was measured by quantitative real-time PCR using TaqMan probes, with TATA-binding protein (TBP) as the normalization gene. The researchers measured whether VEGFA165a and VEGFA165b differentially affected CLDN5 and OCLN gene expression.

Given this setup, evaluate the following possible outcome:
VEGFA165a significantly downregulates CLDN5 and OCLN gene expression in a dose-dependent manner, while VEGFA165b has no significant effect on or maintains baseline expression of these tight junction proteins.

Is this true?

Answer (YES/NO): NO